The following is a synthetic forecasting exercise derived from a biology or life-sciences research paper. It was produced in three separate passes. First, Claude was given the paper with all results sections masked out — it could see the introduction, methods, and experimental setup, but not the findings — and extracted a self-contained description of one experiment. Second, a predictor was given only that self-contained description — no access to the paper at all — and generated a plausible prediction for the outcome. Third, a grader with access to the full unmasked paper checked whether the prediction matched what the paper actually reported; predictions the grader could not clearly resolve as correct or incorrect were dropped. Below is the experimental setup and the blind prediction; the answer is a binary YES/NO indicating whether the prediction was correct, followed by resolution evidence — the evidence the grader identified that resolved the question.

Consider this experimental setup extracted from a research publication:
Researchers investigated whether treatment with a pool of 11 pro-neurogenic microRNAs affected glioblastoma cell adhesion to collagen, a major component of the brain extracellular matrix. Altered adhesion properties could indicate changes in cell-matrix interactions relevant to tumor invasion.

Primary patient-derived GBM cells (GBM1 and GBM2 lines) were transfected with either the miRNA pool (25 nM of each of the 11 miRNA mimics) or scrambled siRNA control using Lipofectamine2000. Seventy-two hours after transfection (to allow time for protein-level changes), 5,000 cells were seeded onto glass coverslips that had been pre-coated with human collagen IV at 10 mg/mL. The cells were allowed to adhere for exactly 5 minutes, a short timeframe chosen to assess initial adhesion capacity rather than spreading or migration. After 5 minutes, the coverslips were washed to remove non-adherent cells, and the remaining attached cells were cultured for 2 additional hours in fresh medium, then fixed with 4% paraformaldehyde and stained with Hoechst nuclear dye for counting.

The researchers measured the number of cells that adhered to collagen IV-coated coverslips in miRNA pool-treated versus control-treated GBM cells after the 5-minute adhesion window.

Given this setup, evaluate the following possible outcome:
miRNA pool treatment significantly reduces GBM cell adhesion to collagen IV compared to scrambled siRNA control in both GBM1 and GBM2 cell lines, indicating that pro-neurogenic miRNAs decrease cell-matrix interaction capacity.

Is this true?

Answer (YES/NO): NO